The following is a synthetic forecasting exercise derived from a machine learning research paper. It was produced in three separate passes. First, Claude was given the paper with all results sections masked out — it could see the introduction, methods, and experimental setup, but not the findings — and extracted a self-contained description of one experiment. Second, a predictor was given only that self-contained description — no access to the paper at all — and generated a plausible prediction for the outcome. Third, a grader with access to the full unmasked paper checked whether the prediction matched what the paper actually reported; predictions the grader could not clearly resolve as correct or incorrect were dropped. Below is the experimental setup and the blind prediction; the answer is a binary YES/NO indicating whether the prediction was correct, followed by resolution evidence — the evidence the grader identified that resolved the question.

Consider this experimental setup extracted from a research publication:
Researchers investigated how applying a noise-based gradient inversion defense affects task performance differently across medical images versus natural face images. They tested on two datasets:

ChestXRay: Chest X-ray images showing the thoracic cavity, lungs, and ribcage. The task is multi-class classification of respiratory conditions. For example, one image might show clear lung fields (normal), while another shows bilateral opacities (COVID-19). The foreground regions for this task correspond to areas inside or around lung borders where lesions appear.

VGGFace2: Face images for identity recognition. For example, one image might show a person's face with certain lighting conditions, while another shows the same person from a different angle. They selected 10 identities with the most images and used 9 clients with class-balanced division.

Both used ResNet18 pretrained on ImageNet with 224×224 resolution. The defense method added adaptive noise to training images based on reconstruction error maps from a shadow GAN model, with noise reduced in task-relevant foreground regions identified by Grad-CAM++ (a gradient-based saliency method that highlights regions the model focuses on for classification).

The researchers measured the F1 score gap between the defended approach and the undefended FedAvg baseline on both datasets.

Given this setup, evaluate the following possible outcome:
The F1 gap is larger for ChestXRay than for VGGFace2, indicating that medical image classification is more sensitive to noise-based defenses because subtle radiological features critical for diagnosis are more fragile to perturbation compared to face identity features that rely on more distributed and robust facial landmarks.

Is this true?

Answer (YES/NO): NO